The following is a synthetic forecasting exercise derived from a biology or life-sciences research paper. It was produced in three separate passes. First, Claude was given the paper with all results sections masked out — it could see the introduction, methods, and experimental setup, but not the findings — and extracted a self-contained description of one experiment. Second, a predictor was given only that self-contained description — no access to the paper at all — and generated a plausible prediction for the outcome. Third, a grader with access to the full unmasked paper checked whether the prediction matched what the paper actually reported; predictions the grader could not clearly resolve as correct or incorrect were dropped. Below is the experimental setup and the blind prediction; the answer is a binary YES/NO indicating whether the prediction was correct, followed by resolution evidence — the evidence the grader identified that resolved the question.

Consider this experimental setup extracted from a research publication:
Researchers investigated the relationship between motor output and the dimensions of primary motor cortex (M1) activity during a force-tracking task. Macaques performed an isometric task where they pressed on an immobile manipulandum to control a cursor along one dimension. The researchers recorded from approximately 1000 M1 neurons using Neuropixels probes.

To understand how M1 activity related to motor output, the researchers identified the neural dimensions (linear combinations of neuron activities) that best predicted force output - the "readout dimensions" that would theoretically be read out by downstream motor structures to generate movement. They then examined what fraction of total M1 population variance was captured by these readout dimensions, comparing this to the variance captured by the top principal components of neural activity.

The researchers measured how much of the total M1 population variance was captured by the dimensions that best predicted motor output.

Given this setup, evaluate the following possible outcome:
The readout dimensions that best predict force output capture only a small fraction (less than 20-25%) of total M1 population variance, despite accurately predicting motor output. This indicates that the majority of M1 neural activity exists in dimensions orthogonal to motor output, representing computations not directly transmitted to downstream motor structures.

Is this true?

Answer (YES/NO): YES